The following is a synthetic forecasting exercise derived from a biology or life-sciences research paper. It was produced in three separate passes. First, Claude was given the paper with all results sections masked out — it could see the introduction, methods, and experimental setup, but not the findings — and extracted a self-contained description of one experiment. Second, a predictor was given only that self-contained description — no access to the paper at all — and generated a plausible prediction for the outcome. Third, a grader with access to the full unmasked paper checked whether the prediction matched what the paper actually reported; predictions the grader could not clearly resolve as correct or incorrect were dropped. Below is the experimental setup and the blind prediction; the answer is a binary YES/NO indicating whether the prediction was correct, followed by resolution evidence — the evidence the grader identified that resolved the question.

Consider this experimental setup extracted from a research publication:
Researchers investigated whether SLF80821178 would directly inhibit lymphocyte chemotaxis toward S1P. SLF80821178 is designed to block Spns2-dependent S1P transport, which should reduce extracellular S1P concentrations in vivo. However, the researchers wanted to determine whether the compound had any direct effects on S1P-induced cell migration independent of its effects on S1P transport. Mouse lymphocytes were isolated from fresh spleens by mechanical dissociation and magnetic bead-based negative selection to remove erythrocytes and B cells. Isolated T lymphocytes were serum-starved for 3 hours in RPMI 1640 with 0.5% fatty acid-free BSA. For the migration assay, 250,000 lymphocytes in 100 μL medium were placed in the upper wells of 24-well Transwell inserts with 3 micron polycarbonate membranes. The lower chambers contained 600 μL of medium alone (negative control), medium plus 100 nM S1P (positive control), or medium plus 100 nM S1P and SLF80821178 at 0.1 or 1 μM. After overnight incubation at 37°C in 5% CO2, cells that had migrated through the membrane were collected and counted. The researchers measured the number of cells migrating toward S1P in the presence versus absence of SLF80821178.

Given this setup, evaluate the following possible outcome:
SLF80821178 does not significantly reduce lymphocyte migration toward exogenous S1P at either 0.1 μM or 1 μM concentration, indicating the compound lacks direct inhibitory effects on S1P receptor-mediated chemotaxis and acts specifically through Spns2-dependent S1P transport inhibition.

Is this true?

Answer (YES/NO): YES